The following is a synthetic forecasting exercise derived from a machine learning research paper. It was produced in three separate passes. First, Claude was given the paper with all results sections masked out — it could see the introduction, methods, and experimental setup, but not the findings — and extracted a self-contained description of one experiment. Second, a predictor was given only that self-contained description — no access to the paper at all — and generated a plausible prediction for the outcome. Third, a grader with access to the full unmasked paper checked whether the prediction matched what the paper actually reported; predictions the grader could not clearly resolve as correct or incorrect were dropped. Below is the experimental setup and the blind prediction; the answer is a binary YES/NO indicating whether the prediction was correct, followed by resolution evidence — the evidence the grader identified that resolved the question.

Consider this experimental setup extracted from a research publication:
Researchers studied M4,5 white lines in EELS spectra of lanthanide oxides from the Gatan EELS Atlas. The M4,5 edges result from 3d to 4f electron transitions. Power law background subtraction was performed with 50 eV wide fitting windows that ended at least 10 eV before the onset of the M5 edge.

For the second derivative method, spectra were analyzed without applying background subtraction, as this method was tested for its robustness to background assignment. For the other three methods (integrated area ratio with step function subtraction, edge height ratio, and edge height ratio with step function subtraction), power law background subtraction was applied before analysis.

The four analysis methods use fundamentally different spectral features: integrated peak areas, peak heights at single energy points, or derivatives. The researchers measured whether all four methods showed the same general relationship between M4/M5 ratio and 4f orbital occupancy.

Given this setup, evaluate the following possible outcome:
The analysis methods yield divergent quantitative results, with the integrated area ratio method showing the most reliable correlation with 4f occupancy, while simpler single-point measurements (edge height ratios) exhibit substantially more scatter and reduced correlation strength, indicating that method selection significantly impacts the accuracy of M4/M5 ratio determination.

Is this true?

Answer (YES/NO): NO